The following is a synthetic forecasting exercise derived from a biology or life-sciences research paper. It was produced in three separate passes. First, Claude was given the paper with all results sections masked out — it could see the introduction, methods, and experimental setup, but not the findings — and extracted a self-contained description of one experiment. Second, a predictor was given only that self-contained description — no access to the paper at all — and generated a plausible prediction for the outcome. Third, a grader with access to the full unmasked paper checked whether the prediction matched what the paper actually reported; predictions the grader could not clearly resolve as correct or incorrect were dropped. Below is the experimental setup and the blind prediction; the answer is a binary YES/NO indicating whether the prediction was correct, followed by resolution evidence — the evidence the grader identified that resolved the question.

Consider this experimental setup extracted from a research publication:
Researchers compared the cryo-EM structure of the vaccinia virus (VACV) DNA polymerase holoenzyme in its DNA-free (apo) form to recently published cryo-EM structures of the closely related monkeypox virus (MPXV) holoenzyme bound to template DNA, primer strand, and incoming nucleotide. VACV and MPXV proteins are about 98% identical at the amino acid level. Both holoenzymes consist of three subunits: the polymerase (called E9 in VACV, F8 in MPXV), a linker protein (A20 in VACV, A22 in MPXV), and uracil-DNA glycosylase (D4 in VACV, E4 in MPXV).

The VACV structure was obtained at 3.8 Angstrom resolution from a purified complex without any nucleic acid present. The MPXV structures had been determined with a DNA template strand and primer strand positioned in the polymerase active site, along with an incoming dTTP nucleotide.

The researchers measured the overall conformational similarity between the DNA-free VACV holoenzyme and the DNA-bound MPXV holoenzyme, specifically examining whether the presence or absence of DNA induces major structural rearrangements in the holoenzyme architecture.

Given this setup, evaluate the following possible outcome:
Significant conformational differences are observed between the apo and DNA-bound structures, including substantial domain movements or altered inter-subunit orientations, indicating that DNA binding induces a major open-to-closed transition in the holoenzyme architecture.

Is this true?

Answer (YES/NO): NO